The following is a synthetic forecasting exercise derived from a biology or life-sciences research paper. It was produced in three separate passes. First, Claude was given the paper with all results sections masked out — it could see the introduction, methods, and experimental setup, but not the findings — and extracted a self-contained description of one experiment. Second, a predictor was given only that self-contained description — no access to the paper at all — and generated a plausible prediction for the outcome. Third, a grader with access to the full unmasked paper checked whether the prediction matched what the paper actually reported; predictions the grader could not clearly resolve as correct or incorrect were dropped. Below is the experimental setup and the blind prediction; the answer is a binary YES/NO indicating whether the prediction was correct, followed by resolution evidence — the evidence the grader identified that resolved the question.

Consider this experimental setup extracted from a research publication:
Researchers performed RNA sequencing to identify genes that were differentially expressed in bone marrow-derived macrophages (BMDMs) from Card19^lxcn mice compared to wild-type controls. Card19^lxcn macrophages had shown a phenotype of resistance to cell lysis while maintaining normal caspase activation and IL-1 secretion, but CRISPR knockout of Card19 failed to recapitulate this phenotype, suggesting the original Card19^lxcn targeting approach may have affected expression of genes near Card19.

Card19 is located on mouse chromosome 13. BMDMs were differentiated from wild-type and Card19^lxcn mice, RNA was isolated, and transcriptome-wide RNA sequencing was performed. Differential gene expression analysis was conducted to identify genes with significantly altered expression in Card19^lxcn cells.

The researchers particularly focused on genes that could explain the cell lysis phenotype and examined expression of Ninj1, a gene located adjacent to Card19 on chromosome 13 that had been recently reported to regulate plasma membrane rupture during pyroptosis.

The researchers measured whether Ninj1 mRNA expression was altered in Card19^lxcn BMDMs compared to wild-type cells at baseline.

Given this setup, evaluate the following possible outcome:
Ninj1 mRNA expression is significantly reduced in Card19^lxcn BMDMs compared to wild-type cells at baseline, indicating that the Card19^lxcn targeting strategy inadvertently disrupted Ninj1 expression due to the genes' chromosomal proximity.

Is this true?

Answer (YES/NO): YES